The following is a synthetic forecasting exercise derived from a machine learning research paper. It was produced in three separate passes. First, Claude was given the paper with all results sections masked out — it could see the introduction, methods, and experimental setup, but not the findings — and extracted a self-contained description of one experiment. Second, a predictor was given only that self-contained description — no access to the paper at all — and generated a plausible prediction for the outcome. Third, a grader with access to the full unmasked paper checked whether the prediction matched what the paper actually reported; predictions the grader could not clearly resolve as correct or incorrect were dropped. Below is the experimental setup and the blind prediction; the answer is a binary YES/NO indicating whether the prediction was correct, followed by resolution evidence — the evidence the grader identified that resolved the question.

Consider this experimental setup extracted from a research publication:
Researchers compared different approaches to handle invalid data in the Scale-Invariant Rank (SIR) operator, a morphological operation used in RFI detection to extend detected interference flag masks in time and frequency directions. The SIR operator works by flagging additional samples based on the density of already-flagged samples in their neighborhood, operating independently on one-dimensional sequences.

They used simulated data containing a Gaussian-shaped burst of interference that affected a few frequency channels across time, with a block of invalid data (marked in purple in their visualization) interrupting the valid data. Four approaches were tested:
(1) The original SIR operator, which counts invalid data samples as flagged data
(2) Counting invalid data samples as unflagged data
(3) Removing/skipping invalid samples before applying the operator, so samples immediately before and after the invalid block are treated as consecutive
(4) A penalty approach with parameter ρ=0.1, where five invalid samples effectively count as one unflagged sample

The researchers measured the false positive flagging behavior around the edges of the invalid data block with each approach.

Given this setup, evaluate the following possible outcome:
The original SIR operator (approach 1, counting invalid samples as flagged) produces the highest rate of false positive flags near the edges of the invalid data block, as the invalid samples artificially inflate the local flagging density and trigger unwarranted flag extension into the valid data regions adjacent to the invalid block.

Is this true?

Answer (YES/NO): YES